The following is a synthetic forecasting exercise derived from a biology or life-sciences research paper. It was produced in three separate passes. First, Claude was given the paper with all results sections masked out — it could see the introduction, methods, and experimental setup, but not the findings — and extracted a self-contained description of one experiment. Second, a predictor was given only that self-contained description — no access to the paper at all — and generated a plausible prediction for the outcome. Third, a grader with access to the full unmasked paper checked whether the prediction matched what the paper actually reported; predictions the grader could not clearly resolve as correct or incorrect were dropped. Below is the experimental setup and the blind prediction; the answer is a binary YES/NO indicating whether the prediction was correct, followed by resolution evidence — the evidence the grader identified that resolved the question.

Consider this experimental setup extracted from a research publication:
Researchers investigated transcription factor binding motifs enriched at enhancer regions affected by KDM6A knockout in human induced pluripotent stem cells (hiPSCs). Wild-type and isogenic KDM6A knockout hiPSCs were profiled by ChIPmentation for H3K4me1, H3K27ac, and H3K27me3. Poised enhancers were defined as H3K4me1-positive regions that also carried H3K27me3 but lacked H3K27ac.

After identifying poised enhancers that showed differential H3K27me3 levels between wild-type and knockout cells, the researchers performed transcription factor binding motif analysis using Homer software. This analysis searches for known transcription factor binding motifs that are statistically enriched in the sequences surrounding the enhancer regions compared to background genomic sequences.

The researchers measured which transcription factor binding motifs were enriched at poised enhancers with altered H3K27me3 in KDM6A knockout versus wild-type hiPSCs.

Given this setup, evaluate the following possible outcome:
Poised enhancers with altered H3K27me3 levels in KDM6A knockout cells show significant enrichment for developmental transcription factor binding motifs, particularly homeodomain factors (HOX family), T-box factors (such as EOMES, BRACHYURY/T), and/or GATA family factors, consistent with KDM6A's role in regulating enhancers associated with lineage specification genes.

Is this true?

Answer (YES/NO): NO